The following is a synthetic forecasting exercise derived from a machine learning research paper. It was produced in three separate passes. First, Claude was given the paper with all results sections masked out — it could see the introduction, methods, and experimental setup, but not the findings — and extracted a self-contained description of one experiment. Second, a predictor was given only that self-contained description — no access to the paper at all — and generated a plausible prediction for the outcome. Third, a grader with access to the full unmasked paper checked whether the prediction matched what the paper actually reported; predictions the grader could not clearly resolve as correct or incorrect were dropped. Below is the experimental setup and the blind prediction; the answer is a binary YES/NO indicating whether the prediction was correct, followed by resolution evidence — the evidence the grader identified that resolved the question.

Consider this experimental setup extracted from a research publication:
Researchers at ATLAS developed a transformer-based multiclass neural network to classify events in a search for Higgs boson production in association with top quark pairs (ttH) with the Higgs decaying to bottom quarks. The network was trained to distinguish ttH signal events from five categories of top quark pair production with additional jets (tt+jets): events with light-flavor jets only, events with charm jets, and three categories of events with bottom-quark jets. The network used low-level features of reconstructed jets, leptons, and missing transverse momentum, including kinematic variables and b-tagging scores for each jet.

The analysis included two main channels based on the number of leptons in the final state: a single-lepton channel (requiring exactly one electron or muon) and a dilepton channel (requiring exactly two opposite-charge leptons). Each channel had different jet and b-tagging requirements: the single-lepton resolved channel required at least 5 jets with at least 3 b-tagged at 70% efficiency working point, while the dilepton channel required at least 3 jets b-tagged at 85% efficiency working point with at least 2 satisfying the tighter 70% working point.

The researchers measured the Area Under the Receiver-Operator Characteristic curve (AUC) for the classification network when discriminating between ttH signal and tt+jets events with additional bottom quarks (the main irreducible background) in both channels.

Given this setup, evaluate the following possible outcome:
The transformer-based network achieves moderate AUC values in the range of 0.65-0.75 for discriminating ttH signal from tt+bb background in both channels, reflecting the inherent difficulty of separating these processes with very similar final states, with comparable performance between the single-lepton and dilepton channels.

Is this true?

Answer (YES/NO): NO